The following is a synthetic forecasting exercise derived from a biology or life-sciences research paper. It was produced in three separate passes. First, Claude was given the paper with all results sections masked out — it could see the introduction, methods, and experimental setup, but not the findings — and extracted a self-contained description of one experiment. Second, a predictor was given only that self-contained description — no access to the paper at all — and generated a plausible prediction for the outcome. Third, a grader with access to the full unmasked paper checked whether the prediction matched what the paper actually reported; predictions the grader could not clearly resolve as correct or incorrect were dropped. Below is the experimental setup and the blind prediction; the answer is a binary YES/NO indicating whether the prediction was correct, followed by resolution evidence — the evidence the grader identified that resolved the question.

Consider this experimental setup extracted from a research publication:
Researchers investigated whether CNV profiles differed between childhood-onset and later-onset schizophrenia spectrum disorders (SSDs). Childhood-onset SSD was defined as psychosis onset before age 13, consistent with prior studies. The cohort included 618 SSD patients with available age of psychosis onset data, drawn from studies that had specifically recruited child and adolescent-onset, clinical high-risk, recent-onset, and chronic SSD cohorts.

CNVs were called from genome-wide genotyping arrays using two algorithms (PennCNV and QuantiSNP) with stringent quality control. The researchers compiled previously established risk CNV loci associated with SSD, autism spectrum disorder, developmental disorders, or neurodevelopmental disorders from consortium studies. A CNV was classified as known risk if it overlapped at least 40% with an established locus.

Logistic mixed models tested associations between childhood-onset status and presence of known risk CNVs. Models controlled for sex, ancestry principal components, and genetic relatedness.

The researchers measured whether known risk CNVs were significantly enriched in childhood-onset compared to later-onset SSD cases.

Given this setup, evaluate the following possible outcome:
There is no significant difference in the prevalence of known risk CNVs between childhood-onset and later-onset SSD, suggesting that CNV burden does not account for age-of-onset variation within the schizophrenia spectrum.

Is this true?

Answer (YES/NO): YES